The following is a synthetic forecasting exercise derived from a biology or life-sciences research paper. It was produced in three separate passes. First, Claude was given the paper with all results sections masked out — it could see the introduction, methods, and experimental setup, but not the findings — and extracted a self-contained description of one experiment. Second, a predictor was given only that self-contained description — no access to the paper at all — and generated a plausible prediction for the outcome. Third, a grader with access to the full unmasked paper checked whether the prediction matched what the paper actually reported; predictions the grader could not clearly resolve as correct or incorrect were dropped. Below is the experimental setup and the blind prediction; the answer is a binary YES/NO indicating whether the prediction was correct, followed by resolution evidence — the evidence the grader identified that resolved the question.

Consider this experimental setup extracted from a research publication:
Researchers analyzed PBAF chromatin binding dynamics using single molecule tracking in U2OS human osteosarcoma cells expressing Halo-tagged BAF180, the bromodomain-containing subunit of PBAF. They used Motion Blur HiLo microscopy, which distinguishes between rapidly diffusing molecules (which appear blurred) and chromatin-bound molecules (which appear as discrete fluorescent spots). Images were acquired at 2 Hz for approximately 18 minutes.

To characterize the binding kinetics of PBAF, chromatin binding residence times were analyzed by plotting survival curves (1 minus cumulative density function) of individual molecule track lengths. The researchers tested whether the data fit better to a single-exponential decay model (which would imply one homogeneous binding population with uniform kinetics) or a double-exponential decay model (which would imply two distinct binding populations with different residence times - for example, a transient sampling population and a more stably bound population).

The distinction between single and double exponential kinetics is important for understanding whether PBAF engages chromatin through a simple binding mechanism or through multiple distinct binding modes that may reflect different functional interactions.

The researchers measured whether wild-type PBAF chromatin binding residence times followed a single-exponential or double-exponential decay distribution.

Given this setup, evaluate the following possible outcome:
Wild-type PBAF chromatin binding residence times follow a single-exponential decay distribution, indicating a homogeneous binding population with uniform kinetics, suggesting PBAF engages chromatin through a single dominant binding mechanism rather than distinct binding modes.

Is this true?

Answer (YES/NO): NO